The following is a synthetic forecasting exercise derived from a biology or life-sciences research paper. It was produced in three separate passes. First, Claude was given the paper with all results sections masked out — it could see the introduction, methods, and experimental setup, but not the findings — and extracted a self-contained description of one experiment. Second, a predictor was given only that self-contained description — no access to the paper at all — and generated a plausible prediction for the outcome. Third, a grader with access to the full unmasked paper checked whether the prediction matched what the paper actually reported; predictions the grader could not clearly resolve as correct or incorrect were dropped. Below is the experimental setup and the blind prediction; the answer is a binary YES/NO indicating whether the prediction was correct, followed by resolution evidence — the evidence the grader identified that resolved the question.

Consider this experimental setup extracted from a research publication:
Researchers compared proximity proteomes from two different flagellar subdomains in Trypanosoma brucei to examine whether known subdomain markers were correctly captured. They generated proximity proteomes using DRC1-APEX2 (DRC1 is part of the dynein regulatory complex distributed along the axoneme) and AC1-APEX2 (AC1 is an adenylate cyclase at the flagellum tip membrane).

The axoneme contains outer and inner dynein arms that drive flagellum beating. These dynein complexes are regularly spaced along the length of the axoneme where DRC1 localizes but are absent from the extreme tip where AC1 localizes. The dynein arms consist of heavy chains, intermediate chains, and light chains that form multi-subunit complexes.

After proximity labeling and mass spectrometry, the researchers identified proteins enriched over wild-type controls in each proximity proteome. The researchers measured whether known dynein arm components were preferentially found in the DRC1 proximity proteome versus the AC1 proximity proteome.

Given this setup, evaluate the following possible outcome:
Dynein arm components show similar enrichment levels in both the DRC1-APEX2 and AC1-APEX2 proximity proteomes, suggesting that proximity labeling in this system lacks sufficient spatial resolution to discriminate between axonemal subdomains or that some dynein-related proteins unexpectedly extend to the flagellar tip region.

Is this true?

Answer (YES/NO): NO